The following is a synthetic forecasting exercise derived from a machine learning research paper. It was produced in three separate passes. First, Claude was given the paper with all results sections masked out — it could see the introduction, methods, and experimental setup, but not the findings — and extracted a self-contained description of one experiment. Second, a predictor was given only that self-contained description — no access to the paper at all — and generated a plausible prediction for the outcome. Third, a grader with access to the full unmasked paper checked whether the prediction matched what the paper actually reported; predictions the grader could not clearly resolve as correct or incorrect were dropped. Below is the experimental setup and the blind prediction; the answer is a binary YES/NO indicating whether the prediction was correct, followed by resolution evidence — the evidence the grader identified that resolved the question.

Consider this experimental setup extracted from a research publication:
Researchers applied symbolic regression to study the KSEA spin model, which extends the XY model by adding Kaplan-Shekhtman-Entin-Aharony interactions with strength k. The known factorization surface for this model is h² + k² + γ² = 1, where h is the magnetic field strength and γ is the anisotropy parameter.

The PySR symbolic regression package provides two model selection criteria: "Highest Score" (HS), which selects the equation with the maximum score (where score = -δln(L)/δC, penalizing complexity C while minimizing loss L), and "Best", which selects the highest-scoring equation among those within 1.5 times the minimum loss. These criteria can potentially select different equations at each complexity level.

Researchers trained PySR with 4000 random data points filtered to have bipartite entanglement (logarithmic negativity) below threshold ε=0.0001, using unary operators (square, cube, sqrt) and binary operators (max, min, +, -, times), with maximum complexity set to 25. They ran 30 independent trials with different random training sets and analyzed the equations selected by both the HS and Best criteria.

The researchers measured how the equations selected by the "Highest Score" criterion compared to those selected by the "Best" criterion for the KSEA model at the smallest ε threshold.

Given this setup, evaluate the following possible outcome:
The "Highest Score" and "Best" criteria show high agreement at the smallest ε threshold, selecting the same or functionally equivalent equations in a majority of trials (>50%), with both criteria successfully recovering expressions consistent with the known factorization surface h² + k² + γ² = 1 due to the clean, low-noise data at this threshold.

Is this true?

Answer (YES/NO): NO